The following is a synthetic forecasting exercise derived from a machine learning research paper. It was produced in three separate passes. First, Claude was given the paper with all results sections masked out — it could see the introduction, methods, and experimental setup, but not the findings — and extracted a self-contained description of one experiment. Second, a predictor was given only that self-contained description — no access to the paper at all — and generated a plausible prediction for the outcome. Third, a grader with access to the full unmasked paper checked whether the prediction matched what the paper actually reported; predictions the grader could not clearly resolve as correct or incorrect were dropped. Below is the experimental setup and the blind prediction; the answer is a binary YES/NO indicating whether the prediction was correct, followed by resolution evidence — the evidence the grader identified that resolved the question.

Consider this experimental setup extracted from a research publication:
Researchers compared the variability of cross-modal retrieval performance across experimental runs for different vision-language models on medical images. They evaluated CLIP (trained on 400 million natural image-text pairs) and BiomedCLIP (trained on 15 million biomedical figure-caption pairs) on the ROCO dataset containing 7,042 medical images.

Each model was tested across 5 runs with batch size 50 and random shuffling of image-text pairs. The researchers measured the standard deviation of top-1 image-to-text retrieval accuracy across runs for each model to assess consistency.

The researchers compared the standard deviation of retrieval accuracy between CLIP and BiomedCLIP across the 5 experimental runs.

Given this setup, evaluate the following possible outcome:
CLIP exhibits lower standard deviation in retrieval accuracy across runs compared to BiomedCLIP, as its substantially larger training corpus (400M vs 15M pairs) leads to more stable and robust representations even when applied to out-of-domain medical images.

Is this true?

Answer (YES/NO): NO